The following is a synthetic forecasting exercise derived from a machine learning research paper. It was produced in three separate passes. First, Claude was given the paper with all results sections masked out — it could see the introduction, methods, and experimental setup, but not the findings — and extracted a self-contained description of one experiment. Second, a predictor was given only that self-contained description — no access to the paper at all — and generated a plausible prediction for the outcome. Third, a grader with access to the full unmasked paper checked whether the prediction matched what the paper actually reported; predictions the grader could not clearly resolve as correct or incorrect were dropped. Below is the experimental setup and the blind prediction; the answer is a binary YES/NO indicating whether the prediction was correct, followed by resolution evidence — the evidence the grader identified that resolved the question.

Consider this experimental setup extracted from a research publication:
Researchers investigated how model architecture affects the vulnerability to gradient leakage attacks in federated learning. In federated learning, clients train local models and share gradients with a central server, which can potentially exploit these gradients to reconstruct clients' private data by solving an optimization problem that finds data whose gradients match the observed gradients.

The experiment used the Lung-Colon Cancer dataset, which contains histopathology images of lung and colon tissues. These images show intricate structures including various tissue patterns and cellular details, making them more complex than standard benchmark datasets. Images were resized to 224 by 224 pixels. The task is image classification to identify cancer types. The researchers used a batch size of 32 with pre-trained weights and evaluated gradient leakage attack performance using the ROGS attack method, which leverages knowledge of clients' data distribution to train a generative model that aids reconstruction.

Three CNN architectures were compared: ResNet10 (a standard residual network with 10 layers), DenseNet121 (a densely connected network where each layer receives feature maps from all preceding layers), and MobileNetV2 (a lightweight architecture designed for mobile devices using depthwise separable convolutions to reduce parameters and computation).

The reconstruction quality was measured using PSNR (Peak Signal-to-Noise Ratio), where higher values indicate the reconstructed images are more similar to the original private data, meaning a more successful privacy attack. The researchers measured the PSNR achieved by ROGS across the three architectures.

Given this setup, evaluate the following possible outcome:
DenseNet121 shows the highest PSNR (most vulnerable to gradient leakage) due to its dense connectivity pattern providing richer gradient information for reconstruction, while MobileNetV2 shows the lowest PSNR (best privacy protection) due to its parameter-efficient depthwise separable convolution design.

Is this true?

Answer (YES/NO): NO